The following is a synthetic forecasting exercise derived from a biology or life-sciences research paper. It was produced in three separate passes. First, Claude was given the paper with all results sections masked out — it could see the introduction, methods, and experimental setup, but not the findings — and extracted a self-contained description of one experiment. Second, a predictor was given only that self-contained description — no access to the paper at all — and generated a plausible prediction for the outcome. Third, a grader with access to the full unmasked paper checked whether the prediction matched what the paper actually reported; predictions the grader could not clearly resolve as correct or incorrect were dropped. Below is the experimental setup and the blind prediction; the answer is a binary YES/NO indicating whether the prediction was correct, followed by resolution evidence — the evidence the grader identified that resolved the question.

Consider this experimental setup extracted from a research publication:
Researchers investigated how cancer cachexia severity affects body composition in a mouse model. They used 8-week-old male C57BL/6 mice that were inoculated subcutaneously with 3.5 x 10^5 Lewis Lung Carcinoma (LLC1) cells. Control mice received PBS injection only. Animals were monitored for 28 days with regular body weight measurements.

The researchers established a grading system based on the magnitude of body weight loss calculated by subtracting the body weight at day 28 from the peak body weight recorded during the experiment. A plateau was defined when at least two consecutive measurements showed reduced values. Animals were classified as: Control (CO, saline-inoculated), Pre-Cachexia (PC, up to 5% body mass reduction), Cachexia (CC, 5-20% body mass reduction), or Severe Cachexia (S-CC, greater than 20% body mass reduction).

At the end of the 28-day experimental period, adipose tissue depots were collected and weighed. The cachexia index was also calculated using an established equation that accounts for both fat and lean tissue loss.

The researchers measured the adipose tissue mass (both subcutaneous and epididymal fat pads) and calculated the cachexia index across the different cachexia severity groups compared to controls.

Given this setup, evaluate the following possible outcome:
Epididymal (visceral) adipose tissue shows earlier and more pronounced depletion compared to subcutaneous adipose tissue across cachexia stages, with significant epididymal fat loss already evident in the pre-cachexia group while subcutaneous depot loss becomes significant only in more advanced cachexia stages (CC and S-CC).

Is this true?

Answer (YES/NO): NO